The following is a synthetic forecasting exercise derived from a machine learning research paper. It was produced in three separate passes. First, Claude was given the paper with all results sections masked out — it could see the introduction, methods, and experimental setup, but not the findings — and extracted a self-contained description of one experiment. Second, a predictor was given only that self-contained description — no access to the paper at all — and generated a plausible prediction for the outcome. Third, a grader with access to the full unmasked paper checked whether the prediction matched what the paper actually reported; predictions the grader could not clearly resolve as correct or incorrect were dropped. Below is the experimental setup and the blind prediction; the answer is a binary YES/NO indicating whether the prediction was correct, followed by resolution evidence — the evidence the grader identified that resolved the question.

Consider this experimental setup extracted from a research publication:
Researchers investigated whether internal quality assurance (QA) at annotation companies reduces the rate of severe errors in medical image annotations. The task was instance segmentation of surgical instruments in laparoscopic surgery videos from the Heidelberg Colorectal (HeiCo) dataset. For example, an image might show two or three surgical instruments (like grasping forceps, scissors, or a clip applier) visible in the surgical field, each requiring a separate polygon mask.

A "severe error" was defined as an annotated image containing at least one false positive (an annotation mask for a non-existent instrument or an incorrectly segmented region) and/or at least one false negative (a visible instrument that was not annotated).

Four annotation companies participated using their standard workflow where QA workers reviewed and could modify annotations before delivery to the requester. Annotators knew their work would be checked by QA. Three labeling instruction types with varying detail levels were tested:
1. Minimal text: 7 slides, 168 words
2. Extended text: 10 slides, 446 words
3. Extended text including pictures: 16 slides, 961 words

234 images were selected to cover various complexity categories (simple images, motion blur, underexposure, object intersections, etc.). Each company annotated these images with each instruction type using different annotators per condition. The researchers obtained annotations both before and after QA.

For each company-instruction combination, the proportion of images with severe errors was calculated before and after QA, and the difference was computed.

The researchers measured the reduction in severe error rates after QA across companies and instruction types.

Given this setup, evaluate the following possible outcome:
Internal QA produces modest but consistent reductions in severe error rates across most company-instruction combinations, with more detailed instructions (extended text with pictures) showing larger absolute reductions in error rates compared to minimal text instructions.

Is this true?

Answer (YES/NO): NO